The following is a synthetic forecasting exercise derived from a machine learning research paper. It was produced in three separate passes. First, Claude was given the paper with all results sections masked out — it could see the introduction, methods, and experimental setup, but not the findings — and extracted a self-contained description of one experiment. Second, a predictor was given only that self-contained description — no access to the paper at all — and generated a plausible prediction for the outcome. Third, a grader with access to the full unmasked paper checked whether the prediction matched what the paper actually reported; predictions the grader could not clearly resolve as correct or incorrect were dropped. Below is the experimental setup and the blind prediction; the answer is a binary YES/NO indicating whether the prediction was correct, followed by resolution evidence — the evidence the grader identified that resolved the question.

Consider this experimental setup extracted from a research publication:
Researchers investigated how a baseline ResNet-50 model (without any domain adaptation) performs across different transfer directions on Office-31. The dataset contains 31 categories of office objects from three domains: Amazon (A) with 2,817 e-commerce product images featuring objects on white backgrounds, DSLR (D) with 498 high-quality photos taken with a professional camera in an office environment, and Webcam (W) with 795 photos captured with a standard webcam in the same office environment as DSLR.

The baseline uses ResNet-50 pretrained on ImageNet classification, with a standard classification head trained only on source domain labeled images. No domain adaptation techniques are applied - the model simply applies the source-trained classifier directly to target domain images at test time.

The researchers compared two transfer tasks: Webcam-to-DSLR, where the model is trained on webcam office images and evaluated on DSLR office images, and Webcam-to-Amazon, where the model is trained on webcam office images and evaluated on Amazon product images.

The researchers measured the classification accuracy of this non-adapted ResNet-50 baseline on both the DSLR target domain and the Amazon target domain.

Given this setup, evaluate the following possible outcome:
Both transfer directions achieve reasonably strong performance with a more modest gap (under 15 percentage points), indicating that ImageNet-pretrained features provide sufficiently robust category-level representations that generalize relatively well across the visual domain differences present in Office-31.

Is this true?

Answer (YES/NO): NO